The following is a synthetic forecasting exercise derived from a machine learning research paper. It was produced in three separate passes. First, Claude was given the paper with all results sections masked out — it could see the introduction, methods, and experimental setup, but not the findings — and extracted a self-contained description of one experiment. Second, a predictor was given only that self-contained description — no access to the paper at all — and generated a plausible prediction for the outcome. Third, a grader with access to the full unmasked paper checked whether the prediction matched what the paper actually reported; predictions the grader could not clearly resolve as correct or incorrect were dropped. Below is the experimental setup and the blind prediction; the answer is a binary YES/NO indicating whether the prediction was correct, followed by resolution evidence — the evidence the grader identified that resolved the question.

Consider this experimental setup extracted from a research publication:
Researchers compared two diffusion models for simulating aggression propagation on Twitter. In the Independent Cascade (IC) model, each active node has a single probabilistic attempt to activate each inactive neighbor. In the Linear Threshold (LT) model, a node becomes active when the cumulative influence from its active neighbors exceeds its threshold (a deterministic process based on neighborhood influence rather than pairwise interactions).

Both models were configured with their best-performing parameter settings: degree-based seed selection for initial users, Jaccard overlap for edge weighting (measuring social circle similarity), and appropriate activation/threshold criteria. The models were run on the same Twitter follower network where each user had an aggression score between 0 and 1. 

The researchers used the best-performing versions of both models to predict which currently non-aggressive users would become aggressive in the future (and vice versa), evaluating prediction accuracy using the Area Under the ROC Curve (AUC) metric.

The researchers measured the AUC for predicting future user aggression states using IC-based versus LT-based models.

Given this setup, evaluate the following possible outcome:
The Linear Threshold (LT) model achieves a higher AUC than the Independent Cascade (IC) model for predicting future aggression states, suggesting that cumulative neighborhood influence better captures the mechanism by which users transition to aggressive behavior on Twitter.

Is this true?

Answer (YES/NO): YES